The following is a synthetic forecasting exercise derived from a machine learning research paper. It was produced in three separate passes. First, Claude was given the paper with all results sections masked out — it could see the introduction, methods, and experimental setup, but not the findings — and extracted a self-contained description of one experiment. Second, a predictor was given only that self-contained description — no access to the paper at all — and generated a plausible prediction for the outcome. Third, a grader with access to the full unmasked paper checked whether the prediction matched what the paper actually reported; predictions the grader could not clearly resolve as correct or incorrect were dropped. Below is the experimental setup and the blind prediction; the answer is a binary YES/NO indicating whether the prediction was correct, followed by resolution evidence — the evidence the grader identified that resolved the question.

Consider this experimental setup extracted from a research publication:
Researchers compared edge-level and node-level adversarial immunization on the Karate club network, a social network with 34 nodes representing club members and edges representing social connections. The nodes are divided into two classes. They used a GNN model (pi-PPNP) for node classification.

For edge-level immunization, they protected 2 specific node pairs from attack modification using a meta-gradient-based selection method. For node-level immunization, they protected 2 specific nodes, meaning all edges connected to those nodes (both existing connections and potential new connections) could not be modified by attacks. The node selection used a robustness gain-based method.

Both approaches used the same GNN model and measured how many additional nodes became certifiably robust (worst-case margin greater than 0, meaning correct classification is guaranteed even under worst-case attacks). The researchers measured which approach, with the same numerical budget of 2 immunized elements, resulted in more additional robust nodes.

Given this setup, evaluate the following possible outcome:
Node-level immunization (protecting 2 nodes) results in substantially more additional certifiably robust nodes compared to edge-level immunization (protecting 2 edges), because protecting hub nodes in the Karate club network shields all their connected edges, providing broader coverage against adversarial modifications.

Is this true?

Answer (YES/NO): YES